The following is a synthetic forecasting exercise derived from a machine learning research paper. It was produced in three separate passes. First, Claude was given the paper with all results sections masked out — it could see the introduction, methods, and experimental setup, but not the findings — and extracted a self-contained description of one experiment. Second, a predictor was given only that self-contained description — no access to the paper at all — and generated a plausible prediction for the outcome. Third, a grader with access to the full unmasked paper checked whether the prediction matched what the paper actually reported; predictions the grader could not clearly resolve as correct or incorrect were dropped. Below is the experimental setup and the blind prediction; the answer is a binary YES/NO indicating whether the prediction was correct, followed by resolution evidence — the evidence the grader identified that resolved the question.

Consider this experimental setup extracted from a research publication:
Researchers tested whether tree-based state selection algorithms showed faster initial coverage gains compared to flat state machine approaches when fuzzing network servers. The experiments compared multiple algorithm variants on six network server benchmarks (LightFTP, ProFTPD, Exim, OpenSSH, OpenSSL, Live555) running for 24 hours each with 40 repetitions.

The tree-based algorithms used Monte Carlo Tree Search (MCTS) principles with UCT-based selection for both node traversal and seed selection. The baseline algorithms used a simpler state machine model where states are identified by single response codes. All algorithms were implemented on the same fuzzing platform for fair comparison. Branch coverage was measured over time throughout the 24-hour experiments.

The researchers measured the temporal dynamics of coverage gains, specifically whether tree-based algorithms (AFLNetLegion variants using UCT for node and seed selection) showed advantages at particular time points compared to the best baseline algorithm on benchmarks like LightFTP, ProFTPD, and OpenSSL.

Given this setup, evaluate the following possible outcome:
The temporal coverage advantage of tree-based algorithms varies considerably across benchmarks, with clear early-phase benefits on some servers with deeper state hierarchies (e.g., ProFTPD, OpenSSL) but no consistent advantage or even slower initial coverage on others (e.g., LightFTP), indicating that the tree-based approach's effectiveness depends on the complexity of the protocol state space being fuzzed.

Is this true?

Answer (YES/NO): NO